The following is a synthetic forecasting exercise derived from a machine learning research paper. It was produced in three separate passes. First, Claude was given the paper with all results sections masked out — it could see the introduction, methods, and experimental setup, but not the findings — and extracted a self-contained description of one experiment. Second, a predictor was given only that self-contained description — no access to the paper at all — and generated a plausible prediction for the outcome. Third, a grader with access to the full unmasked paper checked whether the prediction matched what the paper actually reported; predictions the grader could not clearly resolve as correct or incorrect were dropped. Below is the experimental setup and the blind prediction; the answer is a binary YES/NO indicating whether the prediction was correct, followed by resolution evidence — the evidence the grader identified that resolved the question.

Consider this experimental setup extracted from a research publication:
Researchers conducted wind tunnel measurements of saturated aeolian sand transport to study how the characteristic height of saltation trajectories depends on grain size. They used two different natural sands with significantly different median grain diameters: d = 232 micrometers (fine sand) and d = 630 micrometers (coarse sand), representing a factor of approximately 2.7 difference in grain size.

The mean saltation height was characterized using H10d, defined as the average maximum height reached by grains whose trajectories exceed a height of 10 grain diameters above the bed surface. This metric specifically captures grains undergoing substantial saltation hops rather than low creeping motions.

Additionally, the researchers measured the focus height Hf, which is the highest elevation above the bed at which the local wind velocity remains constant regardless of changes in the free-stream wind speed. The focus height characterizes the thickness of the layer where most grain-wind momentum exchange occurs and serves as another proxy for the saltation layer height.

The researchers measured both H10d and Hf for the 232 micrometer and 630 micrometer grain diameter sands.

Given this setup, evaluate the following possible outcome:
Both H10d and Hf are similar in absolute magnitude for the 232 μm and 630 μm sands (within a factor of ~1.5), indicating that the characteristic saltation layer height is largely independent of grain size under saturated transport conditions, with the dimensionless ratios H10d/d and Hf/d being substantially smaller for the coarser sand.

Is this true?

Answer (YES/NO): YES